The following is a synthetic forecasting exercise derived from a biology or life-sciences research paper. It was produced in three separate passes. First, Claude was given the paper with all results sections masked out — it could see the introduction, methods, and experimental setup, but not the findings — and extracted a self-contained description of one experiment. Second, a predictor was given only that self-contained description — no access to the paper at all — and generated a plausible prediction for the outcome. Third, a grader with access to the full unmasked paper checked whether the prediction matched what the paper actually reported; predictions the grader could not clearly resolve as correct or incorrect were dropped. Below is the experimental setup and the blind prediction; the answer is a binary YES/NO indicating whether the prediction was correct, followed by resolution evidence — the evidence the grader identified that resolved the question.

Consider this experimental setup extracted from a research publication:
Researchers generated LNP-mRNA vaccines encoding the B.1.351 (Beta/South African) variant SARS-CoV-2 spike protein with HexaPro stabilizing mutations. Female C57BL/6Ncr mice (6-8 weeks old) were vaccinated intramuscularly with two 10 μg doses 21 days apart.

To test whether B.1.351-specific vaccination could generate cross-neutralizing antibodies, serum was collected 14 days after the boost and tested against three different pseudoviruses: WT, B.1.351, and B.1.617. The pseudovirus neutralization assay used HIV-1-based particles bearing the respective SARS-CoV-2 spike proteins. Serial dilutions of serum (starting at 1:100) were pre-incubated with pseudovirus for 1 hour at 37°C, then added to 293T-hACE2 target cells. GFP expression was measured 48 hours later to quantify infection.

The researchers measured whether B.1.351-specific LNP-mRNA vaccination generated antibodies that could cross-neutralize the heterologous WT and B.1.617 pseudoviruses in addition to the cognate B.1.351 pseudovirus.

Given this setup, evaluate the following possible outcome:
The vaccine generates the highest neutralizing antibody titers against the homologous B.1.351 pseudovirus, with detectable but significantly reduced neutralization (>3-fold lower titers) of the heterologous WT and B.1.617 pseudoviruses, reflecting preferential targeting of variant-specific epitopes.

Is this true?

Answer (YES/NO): NO